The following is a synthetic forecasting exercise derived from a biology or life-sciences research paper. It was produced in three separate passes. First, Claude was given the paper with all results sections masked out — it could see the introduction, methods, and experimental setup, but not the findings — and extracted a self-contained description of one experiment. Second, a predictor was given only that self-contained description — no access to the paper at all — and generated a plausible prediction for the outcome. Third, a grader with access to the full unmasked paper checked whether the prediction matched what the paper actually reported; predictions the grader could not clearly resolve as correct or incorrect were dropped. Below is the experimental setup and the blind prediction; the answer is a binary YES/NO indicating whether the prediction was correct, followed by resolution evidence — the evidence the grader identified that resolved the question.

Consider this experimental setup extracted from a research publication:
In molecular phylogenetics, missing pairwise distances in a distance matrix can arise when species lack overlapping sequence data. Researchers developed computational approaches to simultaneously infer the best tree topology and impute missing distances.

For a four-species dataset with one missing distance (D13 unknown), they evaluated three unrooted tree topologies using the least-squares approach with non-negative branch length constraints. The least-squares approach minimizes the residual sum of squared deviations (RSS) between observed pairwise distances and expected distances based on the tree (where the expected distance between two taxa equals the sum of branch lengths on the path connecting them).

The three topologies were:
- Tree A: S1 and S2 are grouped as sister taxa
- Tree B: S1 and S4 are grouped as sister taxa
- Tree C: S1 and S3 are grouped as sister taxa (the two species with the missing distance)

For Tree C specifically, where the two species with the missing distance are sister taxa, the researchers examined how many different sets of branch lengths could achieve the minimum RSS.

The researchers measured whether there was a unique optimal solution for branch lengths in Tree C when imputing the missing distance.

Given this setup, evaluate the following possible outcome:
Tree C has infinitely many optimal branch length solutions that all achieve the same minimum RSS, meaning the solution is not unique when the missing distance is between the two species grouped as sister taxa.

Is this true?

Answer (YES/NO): YES